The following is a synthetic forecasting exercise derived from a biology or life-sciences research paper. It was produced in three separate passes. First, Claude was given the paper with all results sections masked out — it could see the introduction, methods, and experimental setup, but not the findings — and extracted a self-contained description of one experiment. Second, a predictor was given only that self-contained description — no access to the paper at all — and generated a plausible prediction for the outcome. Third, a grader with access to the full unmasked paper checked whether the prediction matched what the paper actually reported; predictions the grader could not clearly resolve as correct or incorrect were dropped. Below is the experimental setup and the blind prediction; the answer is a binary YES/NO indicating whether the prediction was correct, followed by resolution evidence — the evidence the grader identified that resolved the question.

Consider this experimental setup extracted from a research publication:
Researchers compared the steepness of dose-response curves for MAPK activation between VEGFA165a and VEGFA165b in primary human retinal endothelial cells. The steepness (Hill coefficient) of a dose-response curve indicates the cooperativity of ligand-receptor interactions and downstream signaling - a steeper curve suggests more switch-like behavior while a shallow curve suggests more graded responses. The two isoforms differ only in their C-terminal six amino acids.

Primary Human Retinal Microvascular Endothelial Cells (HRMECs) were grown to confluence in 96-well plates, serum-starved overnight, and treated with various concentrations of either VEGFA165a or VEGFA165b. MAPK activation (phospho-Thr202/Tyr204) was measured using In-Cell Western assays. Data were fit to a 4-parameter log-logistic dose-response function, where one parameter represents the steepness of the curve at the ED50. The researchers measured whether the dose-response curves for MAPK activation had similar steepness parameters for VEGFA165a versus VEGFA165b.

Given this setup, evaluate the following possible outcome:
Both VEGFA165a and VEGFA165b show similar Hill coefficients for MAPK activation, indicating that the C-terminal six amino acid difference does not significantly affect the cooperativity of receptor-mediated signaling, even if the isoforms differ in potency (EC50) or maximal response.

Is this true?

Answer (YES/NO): NO